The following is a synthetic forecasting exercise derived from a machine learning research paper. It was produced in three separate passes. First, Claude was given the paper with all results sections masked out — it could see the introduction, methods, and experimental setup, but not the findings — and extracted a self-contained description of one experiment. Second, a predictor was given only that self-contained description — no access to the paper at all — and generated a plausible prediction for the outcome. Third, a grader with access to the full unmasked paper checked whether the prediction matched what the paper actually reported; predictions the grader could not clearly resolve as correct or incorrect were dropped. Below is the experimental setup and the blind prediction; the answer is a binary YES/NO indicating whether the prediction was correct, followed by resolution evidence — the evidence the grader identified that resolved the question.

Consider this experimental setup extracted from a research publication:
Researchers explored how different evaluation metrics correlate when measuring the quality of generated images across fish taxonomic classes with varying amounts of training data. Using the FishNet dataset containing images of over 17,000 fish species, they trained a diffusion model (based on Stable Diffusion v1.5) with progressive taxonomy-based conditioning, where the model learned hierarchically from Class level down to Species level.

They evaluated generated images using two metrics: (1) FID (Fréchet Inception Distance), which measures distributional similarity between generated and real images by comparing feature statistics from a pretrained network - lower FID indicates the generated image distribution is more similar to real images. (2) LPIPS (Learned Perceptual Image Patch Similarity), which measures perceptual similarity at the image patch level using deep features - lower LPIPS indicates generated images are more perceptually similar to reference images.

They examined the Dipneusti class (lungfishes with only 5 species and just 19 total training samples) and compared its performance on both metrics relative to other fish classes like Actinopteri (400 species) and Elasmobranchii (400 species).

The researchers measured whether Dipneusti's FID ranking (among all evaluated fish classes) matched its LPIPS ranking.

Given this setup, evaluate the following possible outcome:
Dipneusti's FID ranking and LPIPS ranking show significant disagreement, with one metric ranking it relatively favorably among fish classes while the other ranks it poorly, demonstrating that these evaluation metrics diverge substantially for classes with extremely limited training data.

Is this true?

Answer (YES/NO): YES